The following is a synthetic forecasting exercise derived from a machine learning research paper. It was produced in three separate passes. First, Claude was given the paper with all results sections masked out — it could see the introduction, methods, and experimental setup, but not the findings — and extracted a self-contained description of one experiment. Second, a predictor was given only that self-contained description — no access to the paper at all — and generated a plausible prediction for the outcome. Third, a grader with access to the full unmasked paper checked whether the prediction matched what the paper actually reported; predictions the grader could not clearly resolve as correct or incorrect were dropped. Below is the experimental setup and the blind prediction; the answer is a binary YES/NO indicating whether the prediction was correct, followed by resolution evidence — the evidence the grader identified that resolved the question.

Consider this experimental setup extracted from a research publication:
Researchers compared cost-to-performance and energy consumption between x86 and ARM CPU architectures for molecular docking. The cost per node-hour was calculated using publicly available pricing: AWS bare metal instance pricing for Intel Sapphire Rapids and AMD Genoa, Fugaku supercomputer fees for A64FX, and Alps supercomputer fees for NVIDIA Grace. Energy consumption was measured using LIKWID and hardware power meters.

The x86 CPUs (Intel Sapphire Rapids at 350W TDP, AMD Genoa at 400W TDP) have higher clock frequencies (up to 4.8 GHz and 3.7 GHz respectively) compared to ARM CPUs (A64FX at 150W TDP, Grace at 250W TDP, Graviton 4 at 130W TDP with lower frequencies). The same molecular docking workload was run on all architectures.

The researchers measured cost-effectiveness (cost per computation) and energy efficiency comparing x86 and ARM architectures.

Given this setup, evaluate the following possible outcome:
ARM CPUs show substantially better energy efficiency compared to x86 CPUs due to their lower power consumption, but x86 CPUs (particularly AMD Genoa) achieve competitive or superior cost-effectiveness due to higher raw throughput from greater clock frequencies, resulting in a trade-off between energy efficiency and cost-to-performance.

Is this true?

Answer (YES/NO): NO